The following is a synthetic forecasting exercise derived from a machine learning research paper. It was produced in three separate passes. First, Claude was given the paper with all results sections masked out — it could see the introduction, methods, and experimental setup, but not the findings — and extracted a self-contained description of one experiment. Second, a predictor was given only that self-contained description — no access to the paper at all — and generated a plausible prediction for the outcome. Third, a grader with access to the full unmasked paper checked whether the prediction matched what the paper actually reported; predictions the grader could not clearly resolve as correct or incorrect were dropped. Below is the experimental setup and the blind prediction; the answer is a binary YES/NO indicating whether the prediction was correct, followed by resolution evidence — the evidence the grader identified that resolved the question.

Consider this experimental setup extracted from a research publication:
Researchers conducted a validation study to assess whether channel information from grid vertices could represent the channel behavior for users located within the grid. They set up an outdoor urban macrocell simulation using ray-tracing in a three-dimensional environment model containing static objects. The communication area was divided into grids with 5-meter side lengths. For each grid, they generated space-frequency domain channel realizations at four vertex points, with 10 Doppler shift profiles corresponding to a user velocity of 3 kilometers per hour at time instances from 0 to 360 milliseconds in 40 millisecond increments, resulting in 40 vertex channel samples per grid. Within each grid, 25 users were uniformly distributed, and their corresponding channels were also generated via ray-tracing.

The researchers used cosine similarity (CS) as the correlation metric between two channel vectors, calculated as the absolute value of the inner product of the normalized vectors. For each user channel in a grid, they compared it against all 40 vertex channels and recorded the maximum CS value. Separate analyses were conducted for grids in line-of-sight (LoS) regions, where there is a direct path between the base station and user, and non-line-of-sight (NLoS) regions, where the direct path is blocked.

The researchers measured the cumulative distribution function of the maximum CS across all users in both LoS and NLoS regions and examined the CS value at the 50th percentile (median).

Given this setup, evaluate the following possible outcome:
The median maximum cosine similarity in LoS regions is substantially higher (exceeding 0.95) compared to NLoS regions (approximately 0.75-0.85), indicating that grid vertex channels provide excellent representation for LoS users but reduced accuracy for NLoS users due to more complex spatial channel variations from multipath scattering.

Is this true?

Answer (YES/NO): NO